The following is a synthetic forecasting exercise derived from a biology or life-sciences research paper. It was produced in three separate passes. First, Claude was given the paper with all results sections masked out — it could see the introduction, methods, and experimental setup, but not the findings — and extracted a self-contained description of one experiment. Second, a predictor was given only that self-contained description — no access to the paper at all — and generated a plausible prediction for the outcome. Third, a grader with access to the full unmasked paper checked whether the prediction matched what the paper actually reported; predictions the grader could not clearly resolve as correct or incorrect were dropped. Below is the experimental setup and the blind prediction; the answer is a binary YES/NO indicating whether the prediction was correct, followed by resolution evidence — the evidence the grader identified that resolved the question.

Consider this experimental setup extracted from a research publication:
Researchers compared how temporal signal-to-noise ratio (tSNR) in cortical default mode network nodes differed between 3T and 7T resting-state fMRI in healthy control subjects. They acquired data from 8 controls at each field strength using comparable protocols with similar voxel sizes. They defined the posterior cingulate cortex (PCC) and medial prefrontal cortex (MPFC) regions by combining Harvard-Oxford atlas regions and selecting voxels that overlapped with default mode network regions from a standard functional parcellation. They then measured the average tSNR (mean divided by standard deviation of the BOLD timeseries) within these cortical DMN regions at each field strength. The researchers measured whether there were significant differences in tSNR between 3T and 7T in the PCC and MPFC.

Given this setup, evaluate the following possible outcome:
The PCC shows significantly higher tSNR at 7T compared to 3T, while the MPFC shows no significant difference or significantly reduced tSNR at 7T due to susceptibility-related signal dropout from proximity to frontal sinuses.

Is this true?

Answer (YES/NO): NO